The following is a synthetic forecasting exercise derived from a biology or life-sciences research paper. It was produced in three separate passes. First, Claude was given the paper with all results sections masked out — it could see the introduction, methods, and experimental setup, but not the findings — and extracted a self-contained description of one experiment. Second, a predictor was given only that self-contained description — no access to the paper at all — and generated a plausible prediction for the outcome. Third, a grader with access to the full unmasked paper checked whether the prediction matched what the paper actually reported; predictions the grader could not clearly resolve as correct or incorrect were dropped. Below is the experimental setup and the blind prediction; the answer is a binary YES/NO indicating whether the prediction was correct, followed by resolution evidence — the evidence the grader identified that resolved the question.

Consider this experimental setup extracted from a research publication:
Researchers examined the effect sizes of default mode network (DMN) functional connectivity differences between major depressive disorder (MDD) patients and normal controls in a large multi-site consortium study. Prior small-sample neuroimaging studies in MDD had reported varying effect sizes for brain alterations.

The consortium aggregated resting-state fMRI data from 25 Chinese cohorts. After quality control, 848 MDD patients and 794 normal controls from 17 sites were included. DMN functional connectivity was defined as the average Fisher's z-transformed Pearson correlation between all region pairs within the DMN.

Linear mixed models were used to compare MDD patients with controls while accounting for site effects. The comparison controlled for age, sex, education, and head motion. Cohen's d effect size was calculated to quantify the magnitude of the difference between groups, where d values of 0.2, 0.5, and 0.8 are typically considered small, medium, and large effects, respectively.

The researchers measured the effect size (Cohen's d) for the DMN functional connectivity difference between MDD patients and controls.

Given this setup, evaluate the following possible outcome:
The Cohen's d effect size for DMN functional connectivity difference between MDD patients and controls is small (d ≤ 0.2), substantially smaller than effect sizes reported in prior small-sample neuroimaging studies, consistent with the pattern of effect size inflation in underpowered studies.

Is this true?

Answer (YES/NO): YES